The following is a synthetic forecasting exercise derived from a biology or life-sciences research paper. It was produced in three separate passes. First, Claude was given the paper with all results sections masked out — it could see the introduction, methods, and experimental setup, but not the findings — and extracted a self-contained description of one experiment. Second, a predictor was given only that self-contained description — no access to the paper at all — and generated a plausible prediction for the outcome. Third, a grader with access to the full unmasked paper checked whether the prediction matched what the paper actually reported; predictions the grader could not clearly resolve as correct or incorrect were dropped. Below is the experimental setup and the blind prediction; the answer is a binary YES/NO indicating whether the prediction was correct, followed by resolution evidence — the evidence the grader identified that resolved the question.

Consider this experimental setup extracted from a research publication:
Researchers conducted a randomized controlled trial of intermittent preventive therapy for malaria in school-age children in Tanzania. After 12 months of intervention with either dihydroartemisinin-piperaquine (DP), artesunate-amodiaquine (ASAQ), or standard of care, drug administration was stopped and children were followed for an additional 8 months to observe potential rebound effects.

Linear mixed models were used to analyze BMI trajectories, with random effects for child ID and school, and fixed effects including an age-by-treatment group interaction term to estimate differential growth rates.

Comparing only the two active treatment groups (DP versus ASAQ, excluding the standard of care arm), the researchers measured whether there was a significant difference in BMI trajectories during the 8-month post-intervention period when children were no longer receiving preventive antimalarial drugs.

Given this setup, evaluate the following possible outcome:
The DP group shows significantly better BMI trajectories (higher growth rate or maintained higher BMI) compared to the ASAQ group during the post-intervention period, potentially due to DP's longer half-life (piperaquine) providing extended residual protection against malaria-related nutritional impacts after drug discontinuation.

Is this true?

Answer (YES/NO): NO